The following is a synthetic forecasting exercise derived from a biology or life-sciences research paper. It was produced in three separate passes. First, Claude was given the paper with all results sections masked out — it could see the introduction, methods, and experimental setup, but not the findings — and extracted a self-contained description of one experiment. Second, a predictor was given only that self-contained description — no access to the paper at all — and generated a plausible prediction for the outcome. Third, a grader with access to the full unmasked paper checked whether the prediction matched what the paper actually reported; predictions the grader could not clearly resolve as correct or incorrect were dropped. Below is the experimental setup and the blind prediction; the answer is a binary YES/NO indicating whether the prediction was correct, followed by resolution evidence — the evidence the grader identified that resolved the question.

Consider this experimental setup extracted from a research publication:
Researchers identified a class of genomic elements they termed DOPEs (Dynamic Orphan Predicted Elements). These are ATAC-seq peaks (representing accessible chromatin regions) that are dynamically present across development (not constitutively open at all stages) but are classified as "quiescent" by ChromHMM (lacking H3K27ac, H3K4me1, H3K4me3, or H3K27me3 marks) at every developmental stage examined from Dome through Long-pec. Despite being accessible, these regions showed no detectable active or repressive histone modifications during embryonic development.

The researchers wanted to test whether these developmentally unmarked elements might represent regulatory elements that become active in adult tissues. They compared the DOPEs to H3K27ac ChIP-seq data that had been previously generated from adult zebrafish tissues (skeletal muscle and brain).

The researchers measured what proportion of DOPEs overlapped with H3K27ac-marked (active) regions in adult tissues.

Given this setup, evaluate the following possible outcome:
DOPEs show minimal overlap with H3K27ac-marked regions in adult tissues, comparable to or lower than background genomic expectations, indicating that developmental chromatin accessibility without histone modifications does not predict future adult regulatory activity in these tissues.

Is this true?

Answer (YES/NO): NO